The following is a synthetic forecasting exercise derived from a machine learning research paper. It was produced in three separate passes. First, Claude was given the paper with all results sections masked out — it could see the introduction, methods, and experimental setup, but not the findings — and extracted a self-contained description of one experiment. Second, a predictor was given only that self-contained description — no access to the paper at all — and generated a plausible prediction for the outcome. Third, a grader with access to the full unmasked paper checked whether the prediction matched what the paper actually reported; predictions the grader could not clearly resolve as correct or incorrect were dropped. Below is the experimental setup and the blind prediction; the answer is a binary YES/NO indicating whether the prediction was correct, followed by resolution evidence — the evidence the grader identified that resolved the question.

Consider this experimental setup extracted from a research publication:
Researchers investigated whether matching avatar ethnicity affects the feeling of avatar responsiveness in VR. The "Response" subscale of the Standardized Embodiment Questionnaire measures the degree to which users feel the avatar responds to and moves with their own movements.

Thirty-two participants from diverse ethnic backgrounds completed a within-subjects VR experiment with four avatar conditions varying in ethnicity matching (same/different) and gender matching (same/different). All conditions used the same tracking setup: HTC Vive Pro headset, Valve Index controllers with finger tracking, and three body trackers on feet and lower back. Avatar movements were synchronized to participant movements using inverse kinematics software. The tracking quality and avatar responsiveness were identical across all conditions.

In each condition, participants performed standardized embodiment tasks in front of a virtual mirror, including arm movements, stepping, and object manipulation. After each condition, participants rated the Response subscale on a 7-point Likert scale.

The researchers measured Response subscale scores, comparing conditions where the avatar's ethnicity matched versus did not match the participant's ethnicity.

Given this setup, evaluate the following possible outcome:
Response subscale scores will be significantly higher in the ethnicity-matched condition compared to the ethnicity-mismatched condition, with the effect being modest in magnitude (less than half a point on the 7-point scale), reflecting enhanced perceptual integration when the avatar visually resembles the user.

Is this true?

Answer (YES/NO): YES